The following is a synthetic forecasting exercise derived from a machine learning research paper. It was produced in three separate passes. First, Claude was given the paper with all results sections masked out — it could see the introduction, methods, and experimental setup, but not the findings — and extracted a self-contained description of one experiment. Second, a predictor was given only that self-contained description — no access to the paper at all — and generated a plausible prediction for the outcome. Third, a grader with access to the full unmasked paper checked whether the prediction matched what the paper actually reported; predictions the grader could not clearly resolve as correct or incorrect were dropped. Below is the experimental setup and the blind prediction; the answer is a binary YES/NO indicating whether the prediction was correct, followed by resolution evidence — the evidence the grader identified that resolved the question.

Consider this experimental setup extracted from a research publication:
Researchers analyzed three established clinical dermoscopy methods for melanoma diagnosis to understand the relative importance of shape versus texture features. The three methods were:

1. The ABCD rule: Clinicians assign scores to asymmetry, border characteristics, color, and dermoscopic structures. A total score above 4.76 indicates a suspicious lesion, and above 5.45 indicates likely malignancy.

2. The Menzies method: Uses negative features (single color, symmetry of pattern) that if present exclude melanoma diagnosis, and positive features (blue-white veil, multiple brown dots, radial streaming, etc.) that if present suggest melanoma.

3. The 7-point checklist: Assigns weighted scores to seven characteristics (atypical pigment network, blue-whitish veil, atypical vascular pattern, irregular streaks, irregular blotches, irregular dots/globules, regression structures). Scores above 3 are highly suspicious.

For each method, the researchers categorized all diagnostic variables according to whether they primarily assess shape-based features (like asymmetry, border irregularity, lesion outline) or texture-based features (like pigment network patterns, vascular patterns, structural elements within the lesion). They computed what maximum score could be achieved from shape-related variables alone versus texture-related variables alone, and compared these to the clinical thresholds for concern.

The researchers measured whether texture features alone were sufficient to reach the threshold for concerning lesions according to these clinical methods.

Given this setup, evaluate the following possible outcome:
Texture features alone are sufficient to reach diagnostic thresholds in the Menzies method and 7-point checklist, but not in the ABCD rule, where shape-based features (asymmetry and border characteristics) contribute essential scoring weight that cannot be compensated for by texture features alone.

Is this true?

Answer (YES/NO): NO